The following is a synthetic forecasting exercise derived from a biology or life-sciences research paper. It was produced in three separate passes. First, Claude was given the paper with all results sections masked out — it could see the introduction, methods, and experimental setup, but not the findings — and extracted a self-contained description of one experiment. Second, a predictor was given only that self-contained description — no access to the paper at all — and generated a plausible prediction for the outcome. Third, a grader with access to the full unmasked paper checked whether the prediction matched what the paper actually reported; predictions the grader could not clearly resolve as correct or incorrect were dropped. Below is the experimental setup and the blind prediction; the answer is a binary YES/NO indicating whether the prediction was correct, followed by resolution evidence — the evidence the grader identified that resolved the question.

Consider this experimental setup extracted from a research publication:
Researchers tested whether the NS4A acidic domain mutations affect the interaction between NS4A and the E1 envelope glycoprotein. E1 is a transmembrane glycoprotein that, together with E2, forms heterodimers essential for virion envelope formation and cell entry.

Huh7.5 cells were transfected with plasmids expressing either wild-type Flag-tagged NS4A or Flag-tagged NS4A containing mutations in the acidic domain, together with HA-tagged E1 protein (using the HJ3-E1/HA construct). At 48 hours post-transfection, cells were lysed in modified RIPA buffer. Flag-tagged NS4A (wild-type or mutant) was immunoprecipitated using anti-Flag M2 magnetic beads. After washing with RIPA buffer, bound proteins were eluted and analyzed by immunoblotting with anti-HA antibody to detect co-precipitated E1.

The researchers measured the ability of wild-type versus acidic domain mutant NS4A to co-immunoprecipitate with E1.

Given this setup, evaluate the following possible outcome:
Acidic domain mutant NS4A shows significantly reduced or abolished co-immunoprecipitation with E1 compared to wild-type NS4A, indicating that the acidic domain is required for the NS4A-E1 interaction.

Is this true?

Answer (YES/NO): YES